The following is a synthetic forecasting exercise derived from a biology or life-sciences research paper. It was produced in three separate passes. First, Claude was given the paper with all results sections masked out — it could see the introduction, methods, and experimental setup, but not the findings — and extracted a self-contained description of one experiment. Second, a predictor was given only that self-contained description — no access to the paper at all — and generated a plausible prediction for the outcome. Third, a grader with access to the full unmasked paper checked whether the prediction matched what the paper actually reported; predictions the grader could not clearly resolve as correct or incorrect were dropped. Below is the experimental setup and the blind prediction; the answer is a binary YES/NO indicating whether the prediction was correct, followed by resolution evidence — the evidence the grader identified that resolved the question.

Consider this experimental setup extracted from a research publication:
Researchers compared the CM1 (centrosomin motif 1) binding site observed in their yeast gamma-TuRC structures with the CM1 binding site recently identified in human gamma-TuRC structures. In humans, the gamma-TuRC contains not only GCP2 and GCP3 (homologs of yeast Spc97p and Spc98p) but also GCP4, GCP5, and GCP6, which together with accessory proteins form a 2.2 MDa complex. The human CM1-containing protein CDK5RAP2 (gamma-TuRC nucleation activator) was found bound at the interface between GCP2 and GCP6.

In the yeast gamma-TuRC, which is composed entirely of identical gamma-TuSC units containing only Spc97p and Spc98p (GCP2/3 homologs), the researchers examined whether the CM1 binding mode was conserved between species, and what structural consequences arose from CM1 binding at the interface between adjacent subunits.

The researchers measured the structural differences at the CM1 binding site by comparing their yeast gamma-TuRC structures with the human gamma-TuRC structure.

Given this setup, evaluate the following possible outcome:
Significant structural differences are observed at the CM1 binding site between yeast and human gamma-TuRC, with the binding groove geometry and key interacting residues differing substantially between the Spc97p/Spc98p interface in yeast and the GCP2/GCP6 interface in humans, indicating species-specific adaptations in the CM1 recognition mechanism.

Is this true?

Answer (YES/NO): NO